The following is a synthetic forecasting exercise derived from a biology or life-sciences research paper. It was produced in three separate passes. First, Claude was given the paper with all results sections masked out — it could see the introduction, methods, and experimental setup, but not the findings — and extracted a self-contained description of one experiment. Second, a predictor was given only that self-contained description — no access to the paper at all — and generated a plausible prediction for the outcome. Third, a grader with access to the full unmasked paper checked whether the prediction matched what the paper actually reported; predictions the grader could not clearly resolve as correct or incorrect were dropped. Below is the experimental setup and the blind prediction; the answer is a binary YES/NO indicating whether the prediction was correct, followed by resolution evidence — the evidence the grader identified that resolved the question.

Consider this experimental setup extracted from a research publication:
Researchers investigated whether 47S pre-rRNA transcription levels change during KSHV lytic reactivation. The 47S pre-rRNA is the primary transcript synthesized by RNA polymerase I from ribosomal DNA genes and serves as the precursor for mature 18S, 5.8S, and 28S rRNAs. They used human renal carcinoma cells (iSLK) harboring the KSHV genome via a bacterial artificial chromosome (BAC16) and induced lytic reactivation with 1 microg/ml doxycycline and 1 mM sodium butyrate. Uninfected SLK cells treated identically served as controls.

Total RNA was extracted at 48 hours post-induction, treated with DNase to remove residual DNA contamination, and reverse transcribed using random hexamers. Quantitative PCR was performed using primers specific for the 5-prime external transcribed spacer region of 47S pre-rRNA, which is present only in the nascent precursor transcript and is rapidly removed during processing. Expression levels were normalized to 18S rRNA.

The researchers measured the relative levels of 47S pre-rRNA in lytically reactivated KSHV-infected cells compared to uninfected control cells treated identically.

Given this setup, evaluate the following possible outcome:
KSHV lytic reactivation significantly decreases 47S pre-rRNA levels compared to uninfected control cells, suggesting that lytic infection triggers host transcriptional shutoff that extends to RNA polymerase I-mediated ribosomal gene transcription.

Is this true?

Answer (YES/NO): NO